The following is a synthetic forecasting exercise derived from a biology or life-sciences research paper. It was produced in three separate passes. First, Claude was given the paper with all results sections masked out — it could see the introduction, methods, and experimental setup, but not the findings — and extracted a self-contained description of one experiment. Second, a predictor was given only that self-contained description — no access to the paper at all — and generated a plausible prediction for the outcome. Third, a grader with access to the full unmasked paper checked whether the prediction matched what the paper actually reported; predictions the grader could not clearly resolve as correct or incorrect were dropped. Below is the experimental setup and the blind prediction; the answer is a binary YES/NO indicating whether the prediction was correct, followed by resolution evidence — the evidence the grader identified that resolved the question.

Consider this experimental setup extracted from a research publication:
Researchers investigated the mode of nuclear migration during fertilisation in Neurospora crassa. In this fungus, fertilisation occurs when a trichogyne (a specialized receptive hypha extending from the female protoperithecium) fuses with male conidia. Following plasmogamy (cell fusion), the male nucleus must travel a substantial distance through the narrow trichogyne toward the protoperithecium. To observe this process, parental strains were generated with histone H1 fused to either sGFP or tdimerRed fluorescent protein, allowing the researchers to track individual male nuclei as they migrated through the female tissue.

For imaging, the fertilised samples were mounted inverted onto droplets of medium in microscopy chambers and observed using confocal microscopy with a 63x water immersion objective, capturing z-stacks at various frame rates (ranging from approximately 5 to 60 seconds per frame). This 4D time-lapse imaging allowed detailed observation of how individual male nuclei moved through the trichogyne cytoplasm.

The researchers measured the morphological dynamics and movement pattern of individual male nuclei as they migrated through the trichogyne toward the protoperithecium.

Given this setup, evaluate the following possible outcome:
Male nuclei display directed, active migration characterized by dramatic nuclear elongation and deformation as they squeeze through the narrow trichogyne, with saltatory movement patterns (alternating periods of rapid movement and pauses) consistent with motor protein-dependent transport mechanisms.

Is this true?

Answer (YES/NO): YES